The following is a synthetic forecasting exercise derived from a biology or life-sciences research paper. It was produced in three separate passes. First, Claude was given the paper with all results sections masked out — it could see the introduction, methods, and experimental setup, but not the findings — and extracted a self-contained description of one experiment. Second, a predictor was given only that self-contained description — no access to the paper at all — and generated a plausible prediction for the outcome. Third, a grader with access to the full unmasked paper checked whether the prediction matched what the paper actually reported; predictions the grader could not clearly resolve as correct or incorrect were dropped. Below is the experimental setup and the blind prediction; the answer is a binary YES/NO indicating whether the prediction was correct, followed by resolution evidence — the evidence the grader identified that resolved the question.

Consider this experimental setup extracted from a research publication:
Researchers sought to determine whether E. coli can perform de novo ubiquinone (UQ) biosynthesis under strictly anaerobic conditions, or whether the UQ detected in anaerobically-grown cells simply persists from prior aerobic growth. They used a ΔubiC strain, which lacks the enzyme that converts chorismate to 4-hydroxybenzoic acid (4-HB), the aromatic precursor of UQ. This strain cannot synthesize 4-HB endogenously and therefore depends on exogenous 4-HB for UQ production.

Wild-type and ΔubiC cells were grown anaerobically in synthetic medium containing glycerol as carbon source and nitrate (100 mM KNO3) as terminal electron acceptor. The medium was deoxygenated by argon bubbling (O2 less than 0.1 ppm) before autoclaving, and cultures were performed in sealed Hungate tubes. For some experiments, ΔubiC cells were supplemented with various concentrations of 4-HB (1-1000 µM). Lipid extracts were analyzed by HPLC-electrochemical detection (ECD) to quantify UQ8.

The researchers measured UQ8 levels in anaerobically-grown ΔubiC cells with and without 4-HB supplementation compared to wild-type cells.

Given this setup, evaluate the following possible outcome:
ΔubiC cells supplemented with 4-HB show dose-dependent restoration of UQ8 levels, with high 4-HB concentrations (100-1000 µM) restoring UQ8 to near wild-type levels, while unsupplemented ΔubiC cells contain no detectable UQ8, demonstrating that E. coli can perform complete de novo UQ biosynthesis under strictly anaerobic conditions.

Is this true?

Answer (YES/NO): NO